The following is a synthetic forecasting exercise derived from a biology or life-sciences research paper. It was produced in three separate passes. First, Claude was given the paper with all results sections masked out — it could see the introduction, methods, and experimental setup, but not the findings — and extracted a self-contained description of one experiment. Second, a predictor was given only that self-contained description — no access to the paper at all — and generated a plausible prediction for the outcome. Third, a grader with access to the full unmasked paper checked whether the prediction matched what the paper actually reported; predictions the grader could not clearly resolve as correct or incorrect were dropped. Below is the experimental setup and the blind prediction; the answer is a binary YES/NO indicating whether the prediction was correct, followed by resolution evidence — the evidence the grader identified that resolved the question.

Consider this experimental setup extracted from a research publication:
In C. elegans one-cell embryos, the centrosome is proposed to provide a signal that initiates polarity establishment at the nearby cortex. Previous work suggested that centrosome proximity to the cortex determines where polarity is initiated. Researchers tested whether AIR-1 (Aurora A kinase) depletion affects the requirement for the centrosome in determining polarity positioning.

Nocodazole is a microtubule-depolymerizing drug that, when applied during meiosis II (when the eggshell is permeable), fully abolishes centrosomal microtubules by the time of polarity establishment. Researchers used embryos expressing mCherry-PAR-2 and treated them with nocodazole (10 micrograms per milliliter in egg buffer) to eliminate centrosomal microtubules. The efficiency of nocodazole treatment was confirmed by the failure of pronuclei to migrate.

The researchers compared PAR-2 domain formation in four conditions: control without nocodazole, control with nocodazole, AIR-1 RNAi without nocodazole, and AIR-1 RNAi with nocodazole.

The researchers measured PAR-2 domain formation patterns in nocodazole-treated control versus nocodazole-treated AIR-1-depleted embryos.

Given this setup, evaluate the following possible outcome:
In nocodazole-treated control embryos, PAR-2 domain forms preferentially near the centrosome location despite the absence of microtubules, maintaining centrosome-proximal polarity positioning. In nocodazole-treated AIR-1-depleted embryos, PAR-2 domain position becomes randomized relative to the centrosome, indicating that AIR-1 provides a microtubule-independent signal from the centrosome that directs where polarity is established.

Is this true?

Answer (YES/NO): NO